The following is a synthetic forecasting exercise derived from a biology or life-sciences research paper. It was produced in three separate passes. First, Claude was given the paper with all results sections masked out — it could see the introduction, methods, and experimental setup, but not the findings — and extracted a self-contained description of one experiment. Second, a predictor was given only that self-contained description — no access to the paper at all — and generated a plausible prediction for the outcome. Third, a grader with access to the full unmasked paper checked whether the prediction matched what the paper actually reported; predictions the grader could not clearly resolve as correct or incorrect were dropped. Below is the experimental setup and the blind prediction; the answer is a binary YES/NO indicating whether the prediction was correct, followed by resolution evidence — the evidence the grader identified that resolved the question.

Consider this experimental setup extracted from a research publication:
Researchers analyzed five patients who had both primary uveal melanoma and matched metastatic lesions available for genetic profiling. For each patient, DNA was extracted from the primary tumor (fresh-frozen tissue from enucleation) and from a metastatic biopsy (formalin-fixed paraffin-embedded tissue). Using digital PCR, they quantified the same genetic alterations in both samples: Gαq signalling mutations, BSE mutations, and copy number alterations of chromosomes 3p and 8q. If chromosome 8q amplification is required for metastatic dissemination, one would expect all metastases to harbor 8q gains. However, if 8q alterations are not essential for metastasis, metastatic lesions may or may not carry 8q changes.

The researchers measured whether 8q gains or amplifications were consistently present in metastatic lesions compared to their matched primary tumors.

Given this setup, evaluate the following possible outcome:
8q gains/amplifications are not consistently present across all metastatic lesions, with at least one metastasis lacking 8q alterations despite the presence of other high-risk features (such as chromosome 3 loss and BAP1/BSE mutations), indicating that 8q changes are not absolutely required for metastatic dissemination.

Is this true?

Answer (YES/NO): YES